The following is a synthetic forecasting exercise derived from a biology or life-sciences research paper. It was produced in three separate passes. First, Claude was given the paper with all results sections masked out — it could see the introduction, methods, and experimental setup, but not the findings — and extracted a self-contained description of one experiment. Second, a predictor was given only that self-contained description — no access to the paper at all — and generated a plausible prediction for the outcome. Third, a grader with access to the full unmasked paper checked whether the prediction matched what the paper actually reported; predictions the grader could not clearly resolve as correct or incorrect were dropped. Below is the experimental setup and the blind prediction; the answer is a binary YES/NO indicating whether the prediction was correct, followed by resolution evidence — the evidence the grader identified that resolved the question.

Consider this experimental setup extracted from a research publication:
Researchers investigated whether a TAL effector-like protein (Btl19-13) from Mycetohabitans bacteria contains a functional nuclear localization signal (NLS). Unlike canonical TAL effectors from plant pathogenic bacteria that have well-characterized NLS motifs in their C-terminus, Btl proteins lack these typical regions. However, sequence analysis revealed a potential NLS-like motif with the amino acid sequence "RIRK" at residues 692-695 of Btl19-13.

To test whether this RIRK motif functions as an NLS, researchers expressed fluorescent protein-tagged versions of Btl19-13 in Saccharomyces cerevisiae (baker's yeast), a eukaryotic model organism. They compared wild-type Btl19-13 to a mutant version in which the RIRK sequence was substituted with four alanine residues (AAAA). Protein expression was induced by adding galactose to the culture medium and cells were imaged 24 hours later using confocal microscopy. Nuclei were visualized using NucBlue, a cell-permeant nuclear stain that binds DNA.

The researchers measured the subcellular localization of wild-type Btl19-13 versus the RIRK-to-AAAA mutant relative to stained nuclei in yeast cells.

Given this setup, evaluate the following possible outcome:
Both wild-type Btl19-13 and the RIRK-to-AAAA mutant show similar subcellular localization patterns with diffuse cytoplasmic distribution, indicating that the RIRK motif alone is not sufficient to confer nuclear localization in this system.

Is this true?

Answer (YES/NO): NO